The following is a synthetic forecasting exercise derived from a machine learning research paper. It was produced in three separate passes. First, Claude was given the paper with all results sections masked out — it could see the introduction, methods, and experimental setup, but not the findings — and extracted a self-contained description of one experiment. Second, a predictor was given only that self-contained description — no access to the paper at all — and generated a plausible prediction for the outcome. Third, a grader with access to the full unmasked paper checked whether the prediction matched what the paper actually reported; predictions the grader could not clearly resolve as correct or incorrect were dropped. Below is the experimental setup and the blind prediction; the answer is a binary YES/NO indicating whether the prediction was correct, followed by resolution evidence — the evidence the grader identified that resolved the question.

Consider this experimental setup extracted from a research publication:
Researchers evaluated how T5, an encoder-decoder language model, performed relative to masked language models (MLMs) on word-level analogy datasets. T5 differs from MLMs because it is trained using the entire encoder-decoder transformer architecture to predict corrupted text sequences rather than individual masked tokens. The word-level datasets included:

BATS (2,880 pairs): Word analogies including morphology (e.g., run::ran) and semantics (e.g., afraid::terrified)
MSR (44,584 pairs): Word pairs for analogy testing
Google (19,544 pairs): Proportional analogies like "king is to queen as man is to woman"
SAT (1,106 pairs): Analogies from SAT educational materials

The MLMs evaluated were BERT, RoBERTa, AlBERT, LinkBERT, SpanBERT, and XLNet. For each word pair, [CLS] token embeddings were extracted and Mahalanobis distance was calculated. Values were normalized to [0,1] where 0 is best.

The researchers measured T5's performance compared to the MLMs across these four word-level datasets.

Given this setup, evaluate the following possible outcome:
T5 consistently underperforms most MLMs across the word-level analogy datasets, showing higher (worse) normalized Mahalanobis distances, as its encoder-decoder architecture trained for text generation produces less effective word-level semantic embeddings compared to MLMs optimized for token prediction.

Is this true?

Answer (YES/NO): NO